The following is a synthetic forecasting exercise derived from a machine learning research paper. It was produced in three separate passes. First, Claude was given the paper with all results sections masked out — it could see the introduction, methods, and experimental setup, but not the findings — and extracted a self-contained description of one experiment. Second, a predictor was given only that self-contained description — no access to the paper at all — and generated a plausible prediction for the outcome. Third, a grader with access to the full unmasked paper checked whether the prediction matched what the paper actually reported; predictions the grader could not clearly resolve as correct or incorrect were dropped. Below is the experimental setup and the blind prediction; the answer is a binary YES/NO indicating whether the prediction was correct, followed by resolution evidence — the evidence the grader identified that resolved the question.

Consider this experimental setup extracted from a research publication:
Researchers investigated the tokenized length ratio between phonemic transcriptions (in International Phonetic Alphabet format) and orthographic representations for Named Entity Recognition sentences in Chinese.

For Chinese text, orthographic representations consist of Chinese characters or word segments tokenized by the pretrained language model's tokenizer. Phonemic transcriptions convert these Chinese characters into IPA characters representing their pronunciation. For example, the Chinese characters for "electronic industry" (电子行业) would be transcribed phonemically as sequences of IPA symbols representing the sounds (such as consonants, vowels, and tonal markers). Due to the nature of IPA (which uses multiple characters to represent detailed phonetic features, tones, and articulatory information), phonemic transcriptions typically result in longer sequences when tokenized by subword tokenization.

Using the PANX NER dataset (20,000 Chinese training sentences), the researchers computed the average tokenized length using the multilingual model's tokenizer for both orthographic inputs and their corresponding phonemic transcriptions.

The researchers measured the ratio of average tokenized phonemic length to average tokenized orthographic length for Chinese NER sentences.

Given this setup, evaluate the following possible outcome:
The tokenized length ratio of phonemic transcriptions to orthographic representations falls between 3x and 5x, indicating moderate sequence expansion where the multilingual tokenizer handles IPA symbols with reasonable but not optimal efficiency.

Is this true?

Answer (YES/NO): NO